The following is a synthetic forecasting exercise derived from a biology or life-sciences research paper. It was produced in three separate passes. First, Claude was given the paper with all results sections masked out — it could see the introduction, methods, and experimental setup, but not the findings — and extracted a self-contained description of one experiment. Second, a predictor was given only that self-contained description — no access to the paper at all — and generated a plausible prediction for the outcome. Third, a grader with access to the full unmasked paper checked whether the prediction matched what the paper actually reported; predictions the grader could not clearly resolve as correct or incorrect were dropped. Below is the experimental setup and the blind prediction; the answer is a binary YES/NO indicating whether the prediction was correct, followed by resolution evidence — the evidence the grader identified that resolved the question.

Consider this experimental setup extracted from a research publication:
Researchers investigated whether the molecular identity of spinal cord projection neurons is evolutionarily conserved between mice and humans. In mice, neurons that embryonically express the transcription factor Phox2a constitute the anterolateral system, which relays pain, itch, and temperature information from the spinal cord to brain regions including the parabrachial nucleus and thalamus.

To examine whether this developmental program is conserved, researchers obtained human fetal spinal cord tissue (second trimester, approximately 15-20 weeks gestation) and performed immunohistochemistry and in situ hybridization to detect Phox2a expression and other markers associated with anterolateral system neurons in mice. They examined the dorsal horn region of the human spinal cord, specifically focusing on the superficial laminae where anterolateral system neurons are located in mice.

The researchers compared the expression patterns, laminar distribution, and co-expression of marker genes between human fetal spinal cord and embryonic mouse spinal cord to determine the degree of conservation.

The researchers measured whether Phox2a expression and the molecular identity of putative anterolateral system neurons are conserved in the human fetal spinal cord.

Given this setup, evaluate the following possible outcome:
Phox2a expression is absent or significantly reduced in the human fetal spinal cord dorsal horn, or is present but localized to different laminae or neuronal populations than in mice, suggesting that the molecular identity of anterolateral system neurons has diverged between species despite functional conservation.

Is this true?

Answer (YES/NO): NO